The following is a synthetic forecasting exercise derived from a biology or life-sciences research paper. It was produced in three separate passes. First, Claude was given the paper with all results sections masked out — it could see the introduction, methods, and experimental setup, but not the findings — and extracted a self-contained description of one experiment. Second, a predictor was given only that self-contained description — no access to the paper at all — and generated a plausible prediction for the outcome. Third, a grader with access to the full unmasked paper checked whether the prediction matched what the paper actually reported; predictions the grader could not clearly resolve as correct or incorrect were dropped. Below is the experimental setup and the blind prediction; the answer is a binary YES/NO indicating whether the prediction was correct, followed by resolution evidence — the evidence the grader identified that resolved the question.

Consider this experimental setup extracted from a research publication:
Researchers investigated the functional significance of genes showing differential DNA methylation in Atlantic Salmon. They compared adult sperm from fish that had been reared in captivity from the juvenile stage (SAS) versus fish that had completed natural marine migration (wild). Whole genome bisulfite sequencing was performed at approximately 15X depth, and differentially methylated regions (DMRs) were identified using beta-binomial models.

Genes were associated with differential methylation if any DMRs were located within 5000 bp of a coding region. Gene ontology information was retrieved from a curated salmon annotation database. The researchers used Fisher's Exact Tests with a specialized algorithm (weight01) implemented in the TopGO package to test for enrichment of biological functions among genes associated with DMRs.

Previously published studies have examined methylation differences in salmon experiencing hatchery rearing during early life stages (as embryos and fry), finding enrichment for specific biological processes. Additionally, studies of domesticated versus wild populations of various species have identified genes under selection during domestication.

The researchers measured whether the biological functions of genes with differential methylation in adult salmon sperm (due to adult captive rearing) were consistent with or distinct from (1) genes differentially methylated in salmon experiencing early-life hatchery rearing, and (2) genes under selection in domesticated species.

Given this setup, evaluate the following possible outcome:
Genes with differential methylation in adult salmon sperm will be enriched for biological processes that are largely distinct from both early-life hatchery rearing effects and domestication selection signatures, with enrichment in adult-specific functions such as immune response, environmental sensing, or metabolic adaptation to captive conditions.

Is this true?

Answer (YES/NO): NO